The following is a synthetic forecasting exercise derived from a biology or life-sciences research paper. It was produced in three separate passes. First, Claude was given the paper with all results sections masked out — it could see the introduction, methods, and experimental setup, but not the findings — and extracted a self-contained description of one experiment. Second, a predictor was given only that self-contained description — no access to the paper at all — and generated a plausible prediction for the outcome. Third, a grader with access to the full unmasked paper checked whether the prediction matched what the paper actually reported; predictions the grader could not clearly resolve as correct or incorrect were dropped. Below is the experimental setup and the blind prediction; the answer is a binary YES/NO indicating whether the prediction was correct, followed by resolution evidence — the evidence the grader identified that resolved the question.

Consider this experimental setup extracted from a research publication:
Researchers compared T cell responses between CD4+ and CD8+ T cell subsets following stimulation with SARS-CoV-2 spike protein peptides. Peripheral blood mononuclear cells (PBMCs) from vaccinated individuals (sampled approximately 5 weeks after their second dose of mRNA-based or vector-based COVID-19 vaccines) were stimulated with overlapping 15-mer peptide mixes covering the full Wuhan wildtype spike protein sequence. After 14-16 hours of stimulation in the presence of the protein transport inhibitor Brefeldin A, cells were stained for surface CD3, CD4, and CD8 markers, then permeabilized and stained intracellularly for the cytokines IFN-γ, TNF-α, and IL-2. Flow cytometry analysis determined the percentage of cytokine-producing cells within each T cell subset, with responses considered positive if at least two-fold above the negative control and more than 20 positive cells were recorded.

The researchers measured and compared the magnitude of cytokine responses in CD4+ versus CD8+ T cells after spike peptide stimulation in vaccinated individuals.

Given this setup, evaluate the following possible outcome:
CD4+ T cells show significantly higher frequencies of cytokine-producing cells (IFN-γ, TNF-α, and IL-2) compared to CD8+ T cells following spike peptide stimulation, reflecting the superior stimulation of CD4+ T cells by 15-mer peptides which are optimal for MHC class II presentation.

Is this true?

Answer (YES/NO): YES